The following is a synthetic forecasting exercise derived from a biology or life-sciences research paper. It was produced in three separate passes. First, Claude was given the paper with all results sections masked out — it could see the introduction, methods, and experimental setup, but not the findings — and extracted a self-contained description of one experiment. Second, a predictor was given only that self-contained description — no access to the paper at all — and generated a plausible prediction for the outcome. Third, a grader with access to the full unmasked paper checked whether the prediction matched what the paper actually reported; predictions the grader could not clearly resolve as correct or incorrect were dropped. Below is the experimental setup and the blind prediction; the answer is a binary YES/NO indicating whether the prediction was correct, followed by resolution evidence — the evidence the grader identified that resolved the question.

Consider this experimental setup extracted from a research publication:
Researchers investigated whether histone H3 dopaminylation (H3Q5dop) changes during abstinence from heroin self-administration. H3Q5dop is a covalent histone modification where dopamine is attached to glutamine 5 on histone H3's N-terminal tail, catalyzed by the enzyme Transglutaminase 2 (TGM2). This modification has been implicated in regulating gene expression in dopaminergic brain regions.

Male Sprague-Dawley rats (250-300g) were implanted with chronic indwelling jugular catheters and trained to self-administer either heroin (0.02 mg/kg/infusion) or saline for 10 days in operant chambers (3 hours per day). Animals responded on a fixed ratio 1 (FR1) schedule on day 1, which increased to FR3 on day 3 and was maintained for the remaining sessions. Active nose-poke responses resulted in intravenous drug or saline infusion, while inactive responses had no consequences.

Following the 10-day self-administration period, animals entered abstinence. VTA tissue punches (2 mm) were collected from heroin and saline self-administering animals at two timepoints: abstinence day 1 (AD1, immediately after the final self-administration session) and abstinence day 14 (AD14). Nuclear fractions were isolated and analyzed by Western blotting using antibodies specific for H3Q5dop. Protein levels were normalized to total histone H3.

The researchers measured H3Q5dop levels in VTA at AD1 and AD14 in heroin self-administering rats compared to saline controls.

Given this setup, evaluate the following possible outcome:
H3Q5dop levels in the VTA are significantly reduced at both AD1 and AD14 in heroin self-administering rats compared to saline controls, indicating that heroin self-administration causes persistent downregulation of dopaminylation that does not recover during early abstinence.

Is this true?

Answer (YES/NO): NO